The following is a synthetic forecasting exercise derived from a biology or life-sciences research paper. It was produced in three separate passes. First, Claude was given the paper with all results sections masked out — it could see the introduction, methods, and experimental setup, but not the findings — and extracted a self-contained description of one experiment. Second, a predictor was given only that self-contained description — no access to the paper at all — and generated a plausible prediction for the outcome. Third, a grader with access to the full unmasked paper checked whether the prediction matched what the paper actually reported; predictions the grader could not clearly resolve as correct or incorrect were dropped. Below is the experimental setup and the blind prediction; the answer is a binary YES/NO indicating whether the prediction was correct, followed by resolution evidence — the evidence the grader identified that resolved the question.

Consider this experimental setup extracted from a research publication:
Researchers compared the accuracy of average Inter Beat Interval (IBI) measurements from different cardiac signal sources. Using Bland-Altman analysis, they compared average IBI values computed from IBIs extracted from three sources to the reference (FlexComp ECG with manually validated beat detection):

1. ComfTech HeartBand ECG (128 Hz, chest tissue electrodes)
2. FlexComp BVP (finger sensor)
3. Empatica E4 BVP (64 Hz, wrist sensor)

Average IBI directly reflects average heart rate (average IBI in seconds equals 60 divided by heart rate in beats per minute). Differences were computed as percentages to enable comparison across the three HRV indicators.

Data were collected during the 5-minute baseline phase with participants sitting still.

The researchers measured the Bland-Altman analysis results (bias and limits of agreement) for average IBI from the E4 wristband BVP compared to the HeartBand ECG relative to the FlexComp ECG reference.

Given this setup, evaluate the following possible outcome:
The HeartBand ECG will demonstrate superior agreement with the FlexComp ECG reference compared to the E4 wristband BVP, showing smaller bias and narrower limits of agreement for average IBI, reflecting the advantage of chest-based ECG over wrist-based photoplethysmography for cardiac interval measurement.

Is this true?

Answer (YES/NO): YES